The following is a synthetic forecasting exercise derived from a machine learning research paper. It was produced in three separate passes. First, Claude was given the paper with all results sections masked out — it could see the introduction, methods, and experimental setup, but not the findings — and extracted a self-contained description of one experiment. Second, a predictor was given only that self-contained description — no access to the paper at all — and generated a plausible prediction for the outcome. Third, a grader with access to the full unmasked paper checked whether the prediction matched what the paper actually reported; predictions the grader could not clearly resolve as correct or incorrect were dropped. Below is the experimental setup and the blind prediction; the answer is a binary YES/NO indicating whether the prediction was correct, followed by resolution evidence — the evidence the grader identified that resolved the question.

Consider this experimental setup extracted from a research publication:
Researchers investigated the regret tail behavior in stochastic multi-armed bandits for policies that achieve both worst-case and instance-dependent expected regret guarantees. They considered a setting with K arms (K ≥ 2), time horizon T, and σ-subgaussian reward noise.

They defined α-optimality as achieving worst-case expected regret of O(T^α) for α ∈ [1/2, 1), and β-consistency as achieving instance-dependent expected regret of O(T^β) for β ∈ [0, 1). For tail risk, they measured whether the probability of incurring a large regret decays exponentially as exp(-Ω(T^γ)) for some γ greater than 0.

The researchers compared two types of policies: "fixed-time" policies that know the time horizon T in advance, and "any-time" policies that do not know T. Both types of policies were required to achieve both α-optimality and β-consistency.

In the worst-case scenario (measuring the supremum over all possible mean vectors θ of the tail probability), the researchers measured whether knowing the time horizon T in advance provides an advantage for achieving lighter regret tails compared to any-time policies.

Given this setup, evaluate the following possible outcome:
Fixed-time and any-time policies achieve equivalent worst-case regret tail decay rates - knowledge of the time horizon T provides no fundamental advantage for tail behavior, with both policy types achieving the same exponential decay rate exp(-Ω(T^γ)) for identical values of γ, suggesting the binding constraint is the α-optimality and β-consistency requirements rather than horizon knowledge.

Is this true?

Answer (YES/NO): YES